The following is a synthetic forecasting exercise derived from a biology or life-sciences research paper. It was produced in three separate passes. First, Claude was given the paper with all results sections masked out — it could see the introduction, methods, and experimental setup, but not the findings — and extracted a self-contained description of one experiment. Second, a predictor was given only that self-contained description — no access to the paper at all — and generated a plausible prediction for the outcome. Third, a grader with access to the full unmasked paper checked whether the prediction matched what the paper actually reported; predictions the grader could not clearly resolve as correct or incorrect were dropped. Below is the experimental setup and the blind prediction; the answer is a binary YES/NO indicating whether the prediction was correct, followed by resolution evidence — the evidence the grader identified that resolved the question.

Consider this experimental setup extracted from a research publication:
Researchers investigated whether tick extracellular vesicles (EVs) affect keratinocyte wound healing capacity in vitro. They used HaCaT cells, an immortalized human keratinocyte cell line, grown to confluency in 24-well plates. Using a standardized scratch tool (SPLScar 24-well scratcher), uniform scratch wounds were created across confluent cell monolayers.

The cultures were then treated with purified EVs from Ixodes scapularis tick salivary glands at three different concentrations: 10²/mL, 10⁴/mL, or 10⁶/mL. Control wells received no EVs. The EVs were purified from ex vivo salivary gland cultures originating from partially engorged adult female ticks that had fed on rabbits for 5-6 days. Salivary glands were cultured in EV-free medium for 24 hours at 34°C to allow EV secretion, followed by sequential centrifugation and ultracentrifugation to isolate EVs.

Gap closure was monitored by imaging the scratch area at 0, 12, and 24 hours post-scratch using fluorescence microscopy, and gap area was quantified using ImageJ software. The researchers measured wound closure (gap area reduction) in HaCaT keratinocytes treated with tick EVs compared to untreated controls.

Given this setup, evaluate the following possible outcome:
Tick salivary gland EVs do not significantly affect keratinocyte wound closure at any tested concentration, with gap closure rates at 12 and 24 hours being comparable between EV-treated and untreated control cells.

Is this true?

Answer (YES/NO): NO